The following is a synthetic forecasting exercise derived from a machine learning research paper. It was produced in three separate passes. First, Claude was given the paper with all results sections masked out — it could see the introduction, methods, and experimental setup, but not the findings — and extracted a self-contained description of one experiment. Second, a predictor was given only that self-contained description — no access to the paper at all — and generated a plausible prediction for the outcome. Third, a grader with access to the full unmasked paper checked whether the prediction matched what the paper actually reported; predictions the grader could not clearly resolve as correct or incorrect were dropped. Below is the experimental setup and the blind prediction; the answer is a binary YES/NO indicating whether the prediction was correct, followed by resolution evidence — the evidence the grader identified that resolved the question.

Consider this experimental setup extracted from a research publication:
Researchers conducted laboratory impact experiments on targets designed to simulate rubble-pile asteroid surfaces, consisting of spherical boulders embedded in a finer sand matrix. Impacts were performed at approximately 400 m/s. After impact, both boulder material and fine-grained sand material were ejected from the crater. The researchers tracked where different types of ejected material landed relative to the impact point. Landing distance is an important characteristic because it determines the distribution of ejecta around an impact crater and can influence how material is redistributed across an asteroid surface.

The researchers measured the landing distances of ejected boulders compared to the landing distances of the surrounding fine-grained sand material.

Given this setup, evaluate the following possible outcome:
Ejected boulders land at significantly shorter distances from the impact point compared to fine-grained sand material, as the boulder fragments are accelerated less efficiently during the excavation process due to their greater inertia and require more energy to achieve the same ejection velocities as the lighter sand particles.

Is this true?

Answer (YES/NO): NO